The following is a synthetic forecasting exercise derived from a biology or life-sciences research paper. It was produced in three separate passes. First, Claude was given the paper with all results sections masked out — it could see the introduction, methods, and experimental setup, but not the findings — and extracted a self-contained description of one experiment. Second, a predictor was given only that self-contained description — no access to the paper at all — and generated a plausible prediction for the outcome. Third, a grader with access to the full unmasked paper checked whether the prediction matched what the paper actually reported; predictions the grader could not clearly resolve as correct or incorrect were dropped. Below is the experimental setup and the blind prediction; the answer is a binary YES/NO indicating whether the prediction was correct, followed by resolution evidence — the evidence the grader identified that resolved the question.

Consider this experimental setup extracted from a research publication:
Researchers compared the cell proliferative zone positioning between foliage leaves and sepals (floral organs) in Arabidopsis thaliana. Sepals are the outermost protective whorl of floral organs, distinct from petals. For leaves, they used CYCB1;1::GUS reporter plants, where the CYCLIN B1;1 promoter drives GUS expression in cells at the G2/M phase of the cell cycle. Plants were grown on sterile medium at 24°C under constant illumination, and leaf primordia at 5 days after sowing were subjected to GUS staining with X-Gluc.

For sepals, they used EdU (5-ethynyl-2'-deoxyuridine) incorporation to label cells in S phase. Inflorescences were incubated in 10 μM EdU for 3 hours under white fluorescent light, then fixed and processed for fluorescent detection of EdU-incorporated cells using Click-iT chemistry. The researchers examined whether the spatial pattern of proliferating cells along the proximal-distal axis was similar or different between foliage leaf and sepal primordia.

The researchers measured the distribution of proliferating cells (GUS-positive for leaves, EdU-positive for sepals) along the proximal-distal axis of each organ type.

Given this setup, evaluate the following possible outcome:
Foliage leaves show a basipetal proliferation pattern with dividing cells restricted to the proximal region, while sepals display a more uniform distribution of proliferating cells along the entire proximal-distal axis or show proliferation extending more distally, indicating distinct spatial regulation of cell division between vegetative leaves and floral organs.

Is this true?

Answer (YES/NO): NO